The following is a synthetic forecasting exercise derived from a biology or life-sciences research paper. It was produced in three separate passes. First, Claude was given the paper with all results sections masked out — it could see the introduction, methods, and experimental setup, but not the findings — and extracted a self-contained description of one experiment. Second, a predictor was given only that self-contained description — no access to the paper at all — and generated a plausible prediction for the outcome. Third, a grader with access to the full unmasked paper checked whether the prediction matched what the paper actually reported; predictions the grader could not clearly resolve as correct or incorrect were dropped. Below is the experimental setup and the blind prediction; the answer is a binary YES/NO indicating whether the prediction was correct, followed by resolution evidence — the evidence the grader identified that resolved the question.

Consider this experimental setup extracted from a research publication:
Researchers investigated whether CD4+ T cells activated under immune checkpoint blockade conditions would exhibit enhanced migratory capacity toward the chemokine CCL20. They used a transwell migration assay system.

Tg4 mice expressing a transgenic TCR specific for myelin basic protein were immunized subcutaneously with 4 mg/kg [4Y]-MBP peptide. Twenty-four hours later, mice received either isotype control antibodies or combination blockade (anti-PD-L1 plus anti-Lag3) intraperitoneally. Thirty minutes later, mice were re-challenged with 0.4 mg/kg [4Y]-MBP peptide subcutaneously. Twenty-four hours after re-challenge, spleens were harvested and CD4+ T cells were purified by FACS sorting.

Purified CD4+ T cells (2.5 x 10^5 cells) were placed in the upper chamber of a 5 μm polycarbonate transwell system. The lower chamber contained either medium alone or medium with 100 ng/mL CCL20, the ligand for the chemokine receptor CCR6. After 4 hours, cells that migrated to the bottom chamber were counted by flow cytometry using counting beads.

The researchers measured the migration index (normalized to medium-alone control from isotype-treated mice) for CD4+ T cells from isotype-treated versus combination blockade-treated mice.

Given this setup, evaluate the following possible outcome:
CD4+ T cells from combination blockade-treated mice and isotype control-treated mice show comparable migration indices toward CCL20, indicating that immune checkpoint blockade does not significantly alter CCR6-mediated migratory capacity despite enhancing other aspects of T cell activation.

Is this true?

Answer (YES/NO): NO